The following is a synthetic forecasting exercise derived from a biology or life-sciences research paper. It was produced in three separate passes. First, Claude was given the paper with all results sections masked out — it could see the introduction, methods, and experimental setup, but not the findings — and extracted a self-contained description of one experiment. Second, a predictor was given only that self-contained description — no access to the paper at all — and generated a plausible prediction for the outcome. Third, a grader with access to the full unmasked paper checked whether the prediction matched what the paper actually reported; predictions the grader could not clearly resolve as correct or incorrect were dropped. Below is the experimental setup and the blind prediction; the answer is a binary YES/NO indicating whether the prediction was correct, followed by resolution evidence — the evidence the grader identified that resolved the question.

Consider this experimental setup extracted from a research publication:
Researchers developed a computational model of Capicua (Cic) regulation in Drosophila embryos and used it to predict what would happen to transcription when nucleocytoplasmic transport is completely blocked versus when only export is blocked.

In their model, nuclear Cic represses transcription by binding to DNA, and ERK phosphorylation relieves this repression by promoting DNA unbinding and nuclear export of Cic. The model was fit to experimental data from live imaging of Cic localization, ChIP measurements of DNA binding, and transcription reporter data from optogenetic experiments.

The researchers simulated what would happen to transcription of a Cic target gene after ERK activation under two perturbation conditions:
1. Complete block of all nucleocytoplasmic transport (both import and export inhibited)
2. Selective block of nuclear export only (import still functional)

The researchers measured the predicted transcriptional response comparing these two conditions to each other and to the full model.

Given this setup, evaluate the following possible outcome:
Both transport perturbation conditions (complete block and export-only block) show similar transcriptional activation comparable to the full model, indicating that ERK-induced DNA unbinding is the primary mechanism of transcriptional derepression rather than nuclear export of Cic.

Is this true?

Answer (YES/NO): NO